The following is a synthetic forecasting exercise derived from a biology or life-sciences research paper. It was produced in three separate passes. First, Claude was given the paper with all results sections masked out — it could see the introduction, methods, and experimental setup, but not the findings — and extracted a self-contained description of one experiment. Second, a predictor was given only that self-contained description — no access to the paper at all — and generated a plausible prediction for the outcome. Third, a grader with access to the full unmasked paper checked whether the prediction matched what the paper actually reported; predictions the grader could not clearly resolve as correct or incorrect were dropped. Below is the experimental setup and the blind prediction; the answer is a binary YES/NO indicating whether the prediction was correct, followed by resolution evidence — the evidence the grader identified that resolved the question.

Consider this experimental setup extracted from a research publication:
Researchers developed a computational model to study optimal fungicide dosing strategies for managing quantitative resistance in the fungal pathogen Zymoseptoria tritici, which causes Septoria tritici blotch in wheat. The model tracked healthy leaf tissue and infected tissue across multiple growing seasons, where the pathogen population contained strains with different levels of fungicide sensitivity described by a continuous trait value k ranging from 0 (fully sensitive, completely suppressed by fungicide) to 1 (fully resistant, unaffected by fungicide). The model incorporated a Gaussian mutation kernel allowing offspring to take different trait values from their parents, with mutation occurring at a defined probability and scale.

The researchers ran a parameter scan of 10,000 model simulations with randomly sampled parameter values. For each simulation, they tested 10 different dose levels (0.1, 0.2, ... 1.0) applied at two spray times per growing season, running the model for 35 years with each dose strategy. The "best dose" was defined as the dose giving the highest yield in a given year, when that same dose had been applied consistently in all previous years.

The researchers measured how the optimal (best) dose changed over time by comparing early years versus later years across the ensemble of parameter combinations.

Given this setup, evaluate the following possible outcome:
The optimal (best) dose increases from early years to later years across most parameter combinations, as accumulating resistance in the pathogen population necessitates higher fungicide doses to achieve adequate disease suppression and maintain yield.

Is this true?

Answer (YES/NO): NO